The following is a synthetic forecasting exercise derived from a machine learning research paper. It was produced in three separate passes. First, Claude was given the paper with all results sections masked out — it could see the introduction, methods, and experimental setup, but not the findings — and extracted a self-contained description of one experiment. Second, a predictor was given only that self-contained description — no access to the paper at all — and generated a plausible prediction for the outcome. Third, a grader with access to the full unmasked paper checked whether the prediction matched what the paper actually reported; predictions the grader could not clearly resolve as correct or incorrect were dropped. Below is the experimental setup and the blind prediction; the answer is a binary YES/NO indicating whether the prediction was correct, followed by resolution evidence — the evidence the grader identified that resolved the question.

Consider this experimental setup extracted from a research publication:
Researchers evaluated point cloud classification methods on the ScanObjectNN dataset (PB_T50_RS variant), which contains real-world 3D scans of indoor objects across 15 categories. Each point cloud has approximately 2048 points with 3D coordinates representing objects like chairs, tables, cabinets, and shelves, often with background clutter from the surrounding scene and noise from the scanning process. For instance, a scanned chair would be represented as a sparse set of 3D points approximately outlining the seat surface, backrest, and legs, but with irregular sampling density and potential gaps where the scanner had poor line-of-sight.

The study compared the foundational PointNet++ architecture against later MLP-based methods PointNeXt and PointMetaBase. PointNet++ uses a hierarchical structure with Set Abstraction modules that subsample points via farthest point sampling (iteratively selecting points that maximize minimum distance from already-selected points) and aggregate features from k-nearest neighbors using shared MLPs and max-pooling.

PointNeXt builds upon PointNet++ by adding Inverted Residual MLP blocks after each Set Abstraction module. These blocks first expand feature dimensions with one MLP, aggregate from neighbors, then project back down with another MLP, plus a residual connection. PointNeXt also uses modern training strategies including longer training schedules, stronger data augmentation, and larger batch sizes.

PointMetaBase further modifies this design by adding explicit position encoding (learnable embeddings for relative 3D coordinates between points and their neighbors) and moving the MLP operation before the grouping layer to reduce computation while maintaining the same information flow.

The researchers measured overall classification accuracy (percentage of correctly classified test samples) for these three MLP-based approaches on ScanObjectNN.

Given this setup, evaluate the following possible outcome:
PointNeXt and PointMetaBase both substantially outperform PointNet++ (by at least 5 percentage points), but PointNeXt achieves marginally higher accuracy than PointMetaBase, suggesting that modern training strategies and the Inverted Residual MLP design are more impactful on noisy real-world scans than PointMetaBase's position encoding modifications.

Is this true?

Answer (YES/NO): NO